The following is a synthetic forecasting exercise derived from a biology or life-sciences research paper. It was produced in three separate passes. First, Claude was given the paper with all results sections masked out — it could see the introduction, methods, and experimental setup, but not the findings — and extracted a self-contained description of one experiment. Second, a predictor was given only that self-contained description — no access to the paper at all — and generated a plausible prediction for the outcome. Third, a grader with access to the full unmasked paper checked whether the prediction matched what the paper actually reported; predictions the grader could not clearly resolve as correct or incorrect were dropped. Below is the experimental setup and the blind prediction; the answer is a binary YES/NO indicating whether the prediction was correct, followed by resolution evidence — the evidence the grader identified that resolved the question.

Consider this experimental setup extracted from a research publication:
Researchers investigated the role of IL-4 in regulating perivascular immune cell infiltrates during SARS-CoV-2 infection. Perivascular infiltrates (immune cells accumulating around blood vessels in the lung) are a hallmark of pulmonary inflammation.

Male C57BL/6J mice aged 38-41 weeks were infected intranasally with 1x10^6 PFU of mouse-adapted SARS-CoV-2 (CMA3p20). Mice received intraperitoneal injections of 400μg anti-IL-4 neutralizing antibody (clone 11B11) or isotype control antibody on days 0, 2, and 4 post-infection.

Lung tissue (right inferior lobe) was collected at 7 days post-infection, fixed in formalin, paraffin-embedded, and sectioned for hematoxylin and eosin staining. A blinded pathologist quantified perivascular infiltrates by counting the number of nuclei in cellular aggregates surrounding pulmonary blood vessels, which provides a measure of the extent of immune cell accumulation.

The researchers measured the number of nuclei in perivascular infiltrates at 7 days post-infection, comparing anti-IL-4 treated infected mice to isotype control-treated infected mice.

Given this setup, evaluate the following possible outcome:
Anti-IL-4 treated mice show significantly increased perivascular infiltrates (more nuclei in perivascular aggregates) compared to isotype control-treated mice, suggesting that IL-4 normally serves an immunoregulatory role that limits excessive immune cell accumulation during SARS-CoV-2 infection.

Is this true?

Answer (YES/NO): NO